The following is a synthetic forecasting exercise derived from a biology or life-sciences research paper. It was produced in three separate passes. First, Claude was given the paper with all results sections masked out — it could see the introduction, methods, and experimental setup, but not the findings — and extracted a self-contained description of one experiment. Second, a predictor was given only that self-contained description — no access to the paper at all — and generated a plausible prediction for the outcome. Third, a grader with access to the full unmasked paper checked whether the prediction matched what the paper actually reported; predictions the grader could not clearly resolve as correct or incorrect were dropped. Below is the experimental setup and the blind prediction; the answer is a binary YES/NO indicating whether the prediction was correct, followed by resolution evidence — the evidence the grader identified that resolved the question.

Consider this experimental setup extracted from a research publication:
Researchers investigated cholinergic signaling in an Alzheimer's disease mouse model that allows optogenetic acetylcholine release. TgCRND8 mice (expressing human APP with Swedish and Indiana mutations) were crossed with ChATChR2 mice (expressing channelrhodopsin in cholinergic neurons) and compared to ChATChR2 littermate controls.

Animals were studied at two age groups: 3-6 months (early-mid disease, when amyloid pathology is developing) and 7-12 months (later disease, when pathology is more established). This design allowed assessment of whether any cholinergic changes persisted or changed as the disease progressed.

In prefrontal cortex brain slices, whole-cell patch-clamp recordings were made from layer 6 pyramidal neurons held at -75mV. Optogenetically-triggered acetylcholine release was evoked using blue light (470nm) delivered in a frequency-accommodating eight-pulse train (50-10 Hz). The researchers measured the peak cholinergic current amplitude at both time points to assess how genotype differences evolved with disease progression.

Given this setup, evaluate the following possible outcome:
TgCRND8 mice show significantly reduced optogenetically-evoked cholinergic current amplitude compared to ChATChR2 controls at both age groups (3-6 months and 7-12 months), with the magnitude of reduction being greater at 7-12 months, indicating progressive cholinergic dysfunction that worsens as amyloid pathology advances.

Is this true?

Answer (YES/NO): NO